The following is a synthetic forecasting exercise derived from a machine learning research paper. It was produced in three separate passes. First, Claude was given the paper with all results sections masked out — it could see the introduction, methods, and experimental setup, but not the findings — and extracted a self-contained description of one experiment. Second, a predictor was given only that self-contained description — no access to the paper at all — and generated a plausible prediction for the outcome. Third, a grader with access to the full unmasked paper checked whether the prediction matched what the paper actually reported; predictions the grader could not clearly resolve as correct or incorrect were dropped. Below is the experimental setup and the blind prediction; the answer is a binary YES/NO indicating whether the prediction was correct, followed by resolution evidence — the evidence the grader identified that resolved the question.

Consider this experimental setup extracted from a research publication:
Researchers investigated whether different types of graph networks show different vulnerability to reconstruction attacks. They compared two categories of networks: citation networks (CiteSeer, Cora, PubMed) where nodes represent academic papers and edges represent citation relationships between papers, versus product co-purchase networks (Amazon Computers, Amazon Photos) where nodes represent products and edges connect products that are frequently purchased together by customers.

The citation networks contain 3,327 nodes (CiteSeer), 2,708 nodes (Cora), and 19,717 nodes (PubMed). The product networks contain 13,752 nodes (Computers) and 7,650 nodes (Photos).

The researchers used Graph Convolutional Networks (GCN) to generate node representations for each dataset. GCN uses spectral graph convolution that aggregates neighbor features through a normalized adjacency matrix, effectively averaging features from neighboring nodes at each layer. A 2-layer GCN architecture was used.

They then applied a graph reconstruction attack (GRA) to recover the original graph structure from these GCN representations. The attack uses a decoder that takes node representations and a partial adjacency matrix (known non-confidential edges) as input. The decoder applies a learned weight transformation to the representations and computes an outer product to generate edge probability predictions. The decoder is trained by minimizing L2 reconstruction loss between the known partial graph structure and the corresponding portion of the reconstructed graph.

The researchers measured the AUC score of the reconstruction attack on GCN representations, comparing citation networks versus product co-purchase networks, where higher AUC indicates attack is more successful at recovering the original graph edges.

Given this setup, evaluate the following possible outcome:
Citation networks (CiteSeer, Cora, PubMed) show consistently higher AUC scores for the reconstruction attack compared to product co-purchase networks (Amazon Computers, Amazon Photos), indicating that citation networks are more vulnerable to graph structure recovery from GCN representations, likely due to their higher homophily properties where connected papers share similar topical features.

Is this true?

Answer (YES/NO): NO